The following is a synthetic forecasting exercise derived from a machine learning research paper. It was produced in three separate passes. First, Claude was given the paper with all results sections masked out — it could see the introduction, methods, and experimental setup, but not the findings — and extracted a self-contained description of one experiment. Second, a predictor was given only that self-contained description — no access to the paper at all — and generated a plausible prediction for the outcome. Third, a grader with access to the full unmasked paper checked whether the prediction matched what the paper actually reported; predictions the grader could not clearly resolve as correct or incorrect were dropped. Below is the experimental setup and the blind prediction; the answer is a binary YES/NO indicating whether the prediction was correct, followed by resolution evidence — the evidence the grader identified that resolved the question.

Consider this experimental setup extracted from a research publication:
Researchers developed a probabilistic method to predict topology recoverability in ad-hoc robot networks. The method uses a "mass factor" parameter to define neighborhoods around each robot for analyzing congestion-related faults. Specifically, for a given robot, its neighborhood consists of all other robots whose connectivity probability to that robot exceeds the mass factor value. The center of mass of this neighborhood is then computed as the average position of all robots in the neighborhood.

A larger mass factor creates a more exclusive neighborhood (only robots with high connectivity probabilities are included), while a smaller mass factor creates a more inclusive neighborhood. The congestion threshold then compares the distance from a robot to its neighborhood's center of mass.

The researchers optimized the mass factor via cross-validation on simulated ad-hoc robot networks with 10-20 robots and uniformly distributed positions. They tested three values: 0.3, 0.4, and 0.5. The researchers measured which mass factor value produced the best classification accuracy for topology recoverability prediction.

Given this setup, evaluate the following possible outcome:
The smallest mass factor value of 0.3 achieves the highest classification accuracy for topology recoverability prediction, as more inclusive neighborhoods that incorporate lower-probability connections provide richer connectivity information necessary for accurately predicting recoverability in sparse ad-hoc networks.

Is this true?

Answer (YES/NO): NO